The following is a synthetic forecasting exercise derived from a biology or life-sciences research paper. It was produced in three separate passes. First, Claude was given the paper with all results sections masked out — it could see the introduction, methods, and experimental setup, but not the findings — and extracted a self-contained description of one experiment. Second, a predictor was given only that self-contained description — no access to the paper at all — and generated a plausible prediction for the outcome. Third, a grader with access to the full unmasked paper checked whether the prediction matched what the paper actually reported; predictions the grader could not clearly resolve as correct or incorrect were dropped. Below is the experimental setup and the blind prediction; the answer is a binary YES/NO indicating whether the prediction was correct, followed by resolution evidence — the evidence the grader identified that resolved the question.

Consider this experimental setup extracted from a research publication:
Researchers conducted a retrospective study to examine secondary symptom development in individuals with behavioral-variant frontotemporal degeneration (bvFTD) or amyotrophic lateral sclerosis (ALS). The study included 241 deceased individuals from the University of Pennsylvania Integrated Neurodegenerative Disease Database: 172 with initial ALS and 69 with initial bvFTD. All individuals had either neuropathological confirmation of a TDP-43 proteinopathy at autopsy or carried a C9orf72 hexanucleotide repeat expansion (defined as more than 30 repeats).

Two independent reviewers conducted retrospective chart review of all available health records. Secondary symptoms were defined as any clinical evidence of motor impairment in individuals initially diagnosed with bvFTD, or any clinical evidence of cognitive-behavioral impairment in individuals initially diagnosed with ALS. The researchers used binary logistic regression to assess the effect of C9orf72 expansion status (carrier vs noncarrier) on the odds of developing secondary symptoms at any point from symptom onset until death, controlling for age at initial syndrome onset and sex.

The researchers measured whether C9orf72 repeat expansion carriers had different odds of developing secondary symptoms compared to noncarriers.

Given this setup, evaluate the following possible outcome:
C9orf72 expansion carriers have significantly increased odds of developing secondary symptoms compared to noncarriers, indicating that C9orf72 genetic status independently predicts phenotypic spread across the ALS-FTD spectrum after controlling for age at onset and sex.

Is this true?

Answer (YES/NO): YES